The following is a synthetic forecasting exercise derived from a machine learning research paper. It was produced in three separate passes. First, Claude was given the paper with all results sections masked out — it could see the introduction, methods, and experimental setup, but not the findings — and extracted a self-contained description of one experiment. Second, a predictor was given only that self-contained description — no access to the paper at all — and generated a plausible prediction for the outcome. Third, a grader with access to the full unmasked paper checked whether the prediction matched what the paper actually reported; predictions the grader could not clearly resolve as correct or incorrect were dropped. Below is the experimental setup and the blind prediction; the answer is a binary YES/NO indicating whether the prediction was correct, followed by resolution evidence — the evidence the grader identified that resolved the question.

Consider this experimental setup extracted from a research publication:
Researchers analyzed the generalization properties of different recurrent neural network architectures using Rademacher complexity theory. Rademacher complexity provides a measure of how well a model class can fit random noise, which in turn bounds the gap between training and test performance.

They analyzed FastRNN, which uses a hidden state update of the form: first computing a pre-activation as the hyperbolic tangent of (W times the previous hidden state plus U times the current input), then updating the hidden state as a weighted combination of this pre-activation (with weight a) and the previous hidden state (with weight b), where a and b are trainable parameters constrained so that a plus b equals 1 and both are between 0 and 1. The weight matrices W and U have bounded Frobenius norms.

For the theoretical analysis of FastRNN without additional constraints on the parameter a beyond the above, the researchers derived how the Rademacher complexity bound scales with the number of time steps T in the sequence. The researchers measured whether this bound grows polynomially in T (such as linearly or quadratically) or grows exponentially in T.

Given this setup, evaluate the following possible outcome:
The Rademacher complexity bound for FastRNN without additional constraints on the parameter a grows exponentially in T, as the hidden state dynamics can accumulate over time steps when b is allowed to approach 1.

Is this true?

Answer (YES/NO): YES